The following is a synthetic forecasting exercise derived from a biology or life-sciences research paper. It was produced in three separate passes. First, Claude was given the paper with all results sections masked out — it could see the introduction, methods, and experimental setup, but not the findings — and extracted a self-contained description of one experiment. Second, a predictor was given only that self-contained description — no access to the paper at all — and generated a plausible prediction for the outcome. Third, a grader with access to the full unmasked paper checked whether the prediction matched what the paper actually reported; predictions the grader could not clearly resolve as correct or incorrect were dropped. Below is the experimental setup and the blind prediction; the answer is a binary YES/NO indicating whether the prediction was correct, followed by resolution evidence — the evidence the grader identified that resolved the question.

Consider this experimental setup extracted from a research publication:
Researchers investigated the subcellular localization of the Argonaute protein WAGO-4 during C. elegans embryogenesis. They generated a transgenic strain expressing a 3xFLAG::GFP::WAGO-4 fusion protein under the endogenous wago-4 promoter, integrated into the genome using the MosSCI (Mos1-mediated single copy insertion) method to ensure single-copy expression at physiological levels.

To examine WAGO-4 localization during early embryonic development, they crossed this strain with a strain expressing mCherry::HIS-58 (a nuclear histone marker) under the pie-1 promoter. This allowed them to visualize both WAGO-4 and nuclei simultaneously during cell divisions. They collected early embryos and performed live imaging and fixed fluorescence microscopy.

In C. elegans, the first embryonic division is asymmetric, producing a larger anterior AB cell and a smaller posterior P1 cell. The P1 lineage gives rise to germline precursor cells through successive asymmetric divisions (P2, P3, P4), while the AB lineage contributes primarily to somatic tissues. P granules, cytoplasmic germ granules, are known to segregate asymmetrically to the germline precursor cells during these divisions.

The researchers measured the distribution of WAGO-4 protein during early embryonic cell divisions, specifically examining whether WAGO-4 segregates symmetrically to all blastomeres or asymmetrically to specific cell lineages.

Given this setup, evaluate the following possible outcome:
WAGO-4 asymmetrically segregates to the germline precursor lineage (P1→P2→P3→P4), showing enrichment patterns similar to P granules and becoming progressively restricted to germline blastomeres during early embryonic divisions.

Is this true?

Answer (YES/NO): NO